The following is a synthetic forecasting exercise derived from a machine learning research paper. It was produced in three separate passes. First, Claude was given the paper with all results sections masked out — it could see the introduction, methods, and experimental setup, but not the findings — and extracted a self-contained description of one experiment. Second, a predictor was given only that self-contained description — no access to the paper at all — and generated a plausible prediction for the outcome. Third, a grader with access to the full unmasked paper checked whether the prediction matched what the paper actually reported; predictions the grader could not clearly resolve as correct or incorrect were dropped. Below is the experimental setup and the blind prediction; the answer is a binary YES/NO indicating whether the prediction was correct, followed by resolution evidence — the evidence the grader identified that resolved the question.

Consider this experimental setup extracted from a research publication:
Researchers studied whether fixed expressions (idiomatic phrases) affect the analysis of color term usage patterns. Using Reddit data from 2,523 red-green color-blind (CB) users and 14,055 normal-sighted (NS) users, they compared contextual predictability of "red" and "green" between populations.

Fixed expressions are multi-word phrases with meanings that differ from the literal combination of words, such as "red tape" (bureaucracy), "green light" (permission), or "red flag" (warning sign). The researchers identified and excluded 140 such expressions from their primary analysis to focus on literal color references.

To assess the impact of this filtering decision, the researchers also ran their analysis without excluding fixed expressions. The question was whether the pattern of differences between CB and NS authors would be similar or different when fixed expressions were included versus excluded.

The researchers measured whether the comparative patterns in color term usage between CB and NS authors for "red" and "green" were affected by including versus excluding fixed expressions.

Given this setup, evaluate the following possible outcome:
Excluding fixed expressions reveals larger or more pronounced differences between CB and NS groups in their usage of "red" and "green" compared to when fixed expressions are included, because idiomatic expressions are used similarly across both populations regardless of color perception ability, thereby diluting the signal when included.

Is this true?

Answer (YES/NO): NO